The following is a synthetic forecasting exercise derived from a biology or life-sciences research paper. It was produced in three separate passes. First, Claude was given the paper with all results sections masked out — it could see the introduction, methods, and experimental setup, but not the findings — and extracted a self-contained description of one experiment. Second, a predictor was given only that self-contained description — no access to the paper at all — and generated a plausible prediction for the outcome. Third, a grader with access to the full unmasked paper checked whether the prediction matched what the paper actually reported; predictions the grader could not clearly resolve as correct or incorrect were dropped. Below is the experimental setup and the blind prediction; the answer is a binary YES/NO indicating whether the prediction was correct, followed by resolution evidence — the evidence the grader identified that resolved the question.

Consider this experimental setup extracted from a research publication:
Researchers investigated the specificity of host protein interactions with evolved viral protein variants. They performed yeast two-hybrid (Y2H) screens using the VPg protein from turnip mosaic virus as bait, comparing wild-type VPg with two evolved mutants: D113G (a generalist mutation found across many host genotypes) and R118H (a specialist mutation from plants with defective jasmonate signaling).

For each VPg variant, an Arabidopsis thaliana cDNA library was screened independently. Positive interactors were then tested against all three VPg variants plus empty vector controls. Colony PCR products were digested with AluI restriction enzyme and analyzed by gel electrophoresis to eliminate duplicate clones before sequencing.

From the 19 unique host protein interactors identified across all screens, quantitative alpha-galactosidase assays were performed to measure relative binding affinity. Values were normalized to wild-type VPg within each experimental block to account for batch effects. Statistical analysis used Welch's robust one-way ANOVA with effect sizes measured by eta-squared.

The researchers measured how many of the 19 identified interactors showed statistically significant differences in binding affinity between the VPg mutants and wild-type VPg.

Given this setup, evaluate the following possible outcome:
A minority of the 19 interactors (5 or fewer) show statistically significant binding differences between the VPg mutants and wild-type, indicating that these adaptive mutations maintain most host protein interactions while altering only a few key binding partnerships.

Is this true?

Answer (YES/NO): NO